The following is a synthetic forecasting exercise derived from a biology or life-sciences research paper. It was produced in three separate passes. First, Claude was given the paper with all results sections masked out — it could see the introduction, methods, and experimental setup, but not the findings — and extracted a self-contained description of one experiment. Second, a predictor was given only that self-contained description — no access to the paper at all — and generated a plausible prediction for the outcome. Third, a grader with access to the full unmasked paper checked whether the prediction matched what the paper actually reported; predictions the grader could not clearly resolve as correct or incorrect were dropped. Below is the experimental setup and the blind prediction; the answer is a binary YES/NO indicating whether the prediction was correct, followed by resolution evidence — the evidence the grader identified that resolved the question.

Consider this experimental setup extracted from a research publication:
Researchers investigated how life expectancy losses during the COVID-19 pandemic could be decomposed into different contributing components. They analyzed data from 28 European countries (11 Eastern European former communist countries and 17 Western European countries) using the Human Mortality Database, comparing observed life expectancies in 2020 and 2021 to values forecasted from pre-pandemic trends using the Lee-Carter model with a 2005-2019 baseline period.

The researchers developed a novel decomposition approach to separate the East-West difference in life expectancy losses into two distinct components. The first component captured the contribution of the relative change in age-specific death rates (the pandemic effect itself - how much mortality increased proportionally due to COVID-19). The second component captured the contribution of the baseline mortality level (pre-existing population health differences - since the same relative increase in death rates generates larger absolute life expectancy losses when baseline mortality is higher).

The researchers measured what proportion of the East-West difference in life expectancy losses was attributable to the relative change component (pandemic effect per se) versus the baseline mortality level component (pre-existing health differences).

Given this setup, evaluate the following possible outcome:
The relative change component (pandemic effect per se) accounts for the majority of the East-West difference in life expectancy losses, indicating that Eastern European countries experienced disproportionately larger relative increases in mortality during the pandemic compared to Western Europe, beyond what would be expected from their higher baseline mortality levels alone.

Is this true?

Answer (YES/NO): YES